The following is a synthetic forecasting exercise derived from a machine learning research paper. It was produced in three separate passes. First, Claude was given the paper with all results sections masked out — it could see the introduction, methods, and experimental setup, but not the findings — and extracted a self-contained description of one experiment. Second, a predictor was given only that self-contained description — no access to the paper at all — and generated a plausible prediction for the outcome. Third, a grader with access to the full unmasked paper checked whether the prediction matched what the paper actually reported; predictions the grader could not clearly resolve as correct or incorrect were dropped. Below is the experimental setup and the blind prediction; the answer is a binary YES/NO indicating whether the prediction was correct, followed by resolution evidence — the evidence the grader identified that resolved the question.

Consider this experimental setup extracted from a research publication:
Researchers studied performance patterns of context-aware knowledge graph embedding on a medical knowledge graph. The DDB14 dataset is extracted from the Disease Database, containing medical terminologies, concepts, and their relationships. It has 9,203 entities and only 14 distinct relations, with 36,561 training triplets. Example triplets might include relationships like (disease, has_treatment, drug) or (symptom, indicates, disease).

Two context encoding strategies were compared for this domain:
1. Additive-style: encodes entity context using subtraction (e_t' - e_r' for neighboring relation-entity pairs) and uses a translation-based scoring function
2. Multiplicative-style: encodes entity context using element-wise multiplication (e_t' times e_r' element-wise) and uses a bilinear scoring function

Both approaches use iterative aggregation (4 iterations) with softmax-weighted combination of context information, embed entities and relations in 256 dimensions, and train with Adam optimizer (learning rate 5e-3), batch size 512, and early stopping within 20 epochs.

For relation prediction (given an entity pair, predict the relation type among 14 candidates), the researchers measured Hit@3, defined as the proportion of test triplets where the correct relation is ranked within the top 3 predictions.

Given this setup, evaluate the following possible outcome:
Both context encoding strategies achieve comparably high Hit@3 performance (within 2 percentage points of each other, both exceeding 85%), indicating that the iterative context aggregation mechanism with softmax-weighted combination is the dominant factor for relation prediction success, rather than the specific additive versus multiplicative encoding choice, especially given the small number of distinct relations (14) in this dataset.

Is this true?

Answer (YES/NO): NO